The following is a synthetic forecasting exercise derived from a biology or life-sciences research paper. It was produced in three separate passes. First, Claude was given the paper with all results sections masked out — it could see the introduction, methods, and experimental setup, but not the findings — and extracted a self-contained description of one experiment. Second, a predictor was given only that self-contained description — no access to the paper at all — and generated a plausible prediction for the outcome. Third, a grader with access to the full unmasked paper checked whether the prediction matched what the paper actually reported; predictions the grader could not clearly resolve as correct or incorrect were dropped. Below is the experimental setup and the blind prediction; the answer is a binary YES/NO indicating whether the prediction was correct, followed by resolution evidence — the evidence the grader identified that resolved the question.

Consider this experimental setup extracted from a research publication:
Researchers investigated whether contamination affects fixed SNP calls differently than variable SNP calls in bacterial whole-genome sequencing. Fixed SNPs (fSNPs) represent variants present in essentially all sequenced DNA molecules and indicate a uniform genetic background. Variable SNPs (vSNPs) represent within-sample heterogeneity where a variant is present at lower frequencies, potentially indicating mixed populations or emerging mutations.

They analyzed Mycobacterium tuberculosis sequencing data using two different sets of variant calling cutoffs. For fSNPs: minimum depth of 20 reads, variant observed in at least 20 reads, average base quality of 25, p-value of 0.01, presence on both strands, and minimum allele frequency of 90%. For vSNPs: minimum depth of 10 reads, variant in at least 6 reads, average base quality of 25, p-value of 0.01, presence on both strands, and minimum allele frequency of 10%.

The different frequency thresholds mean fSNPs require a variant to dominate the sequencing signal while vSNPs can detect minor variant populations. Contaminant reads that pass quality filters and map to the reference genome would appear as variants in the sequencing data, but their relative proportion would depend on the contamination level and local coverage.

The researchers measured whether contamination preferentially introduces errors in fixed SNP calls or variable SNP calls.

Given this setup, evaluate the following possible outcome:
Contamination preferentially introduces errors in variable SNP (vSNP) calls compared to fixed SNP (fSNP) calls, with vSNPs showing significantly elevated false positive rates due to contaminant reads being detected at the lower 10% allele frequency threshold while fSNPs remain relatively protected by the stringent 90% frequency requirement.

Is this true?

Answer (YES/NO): YES